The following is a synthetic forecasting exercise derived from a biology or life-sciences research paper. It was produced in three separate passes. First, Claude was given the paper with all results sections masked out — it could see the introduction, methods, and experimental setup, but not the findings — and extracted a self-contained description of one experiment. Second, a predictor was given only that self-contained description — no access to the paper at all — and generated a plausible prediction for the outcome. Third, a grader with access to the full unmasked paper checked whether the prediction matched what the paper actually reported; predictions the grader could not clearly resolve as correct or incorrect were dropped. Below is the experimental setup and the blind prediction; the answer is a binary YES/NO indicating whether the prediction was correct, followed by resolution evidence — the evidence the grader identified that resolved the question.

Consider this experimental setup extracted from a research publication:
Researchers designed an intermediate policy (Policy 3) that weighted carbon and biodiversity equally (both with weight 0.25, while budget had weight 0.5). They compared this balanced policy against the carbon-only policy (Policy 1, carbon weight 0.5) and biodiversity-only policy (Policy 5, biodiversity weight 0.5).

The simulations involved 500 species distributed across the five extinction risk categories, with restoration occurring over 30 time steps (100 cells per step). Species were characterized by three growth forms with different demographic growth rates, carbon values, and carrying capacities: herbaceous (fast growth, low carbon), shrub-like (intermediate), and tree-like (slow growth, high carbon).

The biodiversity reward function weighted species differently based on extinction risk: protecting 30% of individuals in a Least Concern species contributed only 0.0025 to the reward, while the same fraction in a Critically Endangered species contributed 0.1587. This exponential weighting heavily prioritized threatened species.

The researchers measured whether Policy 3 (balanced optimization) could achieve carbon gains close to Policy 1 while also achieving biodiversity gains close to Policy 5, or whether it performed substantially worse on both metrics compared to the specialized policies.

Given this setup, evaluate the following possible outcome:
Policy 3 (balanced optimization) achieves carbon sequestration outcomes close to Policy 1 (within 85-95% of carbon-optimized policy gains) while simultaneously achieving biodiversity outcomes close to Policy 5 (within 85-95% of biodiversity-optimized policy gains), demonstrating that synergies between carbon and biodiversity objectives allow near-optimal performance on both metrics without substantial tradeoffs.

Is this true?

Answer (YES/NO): NO